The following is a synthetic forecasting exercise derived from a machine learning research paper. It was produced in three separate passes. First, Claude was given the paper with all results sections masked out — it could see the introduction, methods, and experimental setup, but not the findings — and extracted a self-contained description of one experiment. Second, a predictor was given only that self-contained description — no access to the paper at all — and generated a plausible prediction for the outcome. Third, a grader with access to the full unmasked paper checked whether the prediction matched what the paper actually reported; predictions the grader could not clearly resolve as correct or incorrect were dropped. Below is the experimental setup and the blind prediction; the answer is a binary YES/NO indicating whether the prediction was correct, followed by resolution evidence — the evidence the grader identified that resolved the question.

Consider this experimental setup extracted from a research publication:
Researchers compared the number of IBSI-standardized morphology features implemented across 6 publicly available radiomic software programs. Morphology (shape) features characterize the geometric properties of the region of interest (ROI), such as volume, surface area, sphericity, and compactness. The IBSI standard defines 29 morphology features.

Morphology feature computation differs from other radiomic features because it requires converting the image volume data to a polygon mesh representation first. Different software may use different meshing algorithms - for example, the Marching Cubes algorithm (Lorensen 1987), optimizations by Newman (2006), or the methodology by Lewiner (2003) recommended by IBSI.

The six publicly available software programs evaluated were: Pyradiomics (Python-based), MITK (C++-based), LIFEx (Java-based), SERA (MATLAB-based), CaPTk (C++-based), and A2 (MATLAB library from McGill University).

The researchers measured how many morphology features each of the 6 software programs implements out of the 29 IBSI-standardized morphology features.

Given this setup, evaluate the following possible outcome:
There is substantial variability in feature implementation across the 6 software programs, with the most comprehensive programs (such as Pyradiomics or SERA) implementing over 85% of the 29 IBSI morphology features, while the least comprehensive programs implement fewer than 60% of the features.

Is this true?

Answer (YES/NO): NO